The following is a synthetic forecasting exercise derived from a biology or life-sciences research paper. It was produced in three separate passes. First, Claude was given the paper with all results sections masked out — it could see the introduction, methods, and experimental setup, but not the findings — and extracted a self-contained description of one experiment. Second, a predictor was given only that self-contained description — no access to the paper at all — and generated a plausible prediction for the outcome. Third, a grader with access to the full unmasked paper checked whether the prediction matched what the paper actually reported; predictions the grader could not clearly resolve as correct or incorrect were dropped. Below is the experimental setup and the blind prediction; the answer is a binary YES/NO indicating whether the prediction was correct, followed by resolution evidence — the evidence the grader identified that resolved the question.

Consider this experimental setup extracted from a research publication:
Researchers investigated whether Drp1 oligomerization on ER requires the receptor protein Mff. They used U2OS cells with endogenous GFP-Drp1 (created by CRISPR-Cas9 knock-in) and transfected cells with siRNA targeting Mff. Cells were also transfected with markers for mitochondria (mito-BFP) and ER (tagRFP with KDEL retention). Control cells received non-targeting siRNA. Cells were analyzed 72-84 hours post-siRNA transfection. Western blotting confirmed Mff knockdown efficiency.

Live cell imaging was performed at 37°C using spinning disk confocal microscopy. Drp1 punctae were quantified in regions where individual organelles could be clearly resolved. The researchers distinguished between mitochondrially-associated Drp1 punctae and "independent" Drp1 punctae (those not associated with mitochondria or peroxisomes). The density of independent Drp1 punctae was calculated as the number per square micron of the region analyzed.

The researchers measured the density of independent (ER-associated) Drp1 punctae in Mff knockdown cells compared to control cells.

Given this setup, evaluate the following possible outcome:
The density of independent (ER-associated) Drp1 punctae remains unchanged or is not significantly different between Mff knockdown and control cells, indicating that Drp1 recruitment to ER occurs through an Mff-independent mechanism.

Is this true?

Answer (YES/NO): NO